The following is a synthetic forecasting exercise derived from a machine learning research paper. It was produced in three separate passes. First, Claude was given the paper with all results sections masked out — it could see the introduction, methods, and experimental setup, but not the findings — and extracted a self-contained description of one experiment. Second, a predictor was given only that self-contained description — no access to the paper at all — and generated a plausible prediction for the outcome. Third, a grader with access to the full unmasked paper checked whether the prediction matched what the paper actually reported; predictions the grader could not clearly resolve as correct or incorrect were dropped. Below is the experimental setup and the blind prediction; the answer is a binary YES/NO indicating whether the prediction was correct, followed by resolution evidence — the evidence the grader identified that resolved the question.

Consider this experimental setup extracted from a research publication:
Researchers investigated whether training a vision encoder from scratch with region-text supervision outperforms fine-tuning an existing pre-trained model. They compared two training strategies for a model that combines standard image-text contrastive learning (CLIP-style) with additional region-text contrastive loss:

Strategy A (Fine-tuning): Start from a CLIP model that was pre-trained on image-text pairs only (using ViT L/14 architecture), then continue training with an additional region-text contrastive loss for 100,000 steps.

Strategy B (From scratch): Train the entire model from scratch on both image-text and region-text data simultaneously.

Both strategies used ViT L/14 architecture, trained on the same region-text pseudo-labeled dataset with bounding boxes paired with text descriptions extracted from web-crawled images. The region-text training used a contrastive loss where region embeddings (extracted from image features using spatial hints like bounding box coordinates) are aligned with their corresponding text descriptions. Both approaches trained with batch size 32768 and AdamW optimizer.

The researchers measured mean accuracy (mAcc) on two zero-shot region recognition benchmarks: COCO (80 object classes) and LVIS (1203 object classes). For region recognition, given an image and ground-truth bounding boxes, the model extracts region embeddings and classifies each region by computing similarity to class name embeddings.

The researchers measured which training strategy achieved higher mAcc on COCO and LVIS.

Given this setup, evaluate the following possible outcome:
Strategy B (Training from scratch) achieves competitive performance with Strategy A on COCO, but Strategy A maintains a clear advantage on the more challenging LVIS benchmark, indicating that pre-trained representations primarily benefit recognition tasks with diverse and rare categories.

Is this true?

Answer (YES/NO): NO